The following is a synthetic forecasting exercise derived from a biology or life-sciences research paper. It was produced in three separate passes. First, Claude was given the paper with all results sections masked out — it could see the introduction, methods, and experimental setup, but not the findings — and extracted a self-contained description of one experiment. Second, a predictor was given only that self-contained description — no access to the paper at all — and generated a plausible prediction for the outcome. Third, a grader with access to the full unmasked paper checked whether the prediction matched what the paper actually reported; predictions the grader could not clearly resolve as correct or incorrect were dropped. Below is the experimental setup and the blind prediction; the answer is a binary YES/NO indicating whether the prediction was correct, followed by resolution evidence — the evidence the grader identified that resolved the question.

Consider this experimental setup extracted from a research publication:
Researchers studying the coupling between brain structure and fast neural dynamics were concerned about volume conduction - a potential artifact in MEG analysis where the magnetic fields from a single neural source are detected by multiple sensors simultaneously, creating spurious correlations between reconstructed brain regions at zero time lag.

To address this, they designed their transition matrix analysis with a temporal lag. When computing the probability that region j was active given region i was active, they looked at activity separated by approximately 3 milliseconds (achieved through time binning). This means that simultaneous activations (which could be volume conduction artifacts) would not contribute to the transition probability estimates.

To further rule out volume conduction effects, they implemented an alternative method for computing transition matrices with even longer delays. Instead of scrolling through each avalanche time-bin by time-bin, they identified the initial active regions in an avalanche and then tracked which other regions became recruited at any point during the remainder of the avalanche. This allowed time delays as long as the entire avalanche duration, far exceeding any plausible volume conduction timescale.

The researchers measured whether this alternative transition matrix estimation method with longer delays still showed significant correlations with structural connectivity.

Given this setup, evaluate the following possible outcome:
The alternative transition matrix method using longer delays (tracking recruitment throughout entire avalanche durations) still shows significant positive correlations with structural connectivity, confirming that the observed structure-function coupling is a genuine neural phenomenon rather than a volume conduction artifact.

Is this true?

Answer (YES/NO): YES